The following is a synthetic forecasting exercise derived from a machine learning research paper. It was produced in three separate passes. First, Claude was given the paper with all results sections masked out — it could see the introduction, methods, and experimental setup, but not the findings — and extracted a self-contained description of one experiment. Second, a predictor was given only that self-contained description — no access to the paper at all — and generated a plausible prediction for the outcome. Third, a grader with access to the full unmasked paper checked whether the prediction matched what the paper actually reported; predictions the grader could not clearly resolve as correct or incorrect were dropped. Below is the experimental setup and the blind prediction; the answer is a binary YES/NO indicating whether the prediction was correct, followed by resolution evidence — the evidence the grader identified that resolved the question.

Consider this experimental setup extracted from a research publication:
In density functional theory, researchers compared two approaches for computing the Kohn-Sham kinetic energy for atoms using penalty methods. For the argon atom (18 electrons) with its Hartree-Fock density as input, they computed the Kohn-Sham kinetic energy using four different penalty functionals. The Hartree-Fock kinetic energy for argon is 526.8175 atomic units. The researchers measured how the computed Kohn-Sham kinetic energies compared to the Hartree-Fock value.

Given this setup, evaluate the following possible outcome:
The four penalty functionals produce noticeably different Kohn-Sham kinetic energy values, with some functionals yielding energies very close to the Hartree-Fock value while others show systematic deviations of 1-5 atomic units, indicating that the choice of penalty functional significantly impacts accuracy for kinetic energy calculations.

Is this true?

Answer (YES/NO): NO